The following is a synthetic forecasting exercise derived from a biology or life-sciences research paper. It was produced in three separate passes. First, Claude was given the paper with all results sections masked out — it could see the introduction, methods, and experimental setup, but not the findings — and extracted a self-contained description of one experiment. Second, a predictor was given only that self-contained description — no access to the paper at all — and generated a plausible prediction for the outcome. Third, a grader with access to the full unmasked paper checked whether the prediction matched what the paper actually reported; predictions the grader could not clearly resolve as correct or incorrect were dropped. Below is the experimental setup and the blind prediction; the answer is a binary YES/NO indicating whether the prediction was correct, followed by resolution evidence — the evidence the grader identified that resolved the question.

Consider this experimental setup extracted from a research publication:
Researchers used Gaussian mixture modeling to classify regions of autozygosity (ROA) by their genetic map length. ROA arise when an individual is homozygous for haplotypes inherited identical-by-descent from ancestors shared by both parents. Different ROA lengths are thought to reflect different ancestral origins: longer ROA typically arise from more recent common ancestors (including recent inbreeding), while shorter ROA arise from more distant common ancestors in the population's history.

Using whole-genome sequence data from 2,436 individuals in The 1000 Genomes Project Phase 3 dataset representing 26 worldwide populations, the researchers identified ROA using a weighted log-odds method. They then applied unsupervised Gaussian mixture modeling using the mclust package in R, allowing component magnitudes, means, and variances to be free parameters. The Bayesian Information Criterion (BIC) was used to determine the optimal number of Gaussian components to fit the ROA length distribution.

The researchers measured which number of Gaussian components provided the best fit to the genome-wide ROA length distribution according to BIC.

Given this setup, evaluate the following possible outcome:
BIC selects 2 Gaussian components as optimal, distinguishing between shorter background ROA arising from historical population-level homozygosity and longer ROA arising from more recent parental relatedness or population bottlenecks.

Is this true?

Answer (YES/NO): NO